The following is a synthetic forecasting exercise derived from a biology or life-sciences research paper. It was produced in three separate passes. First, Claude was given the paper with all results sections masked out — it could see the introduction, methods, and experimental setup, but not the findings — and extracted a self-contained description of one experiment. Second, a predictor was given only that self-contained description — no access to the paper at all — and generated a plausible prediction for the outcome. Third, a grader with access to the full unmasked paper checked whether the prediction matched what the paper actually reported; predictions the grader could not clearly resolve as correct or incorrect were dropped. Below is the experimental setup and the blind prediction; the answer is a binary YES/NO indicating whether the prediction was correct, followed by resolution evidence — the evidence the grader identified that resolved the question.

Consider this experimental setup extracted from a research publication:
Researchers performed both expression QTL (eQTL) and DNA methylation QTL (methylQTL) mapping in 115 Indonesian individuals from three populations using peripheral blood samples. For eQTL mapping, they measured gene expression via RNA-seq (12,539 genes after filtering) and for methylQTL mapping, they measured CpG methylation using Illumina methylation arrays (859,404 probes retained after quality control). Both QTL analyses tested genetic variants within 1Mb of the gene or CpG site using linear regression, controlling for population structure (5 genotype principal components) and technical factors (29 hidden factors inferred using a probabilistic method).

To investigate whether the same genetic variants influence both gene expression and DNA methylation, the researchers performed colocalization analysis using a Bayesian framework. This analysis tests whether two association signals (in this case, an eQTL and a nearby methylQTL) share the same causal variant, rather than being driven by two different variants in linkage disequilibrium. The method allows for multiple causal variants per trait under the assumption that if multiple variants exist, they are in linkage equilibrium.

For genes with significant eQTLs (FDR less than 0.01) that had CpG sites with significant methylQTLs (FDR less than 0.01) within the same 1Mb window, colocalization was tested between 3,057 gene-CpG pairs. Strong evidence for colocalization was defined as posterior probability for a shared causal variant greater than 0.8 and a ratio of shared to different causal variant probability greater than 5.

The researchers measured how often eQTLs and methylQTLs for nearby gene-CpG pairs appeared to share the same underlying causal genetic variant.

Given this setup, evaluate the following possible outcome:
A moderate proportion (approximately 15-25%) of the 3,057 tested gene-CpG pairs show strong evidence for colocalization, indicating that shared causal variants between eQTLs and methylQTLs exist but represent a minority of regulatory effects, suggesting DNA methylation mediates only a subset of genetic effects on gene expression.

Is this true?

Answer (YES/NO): YES